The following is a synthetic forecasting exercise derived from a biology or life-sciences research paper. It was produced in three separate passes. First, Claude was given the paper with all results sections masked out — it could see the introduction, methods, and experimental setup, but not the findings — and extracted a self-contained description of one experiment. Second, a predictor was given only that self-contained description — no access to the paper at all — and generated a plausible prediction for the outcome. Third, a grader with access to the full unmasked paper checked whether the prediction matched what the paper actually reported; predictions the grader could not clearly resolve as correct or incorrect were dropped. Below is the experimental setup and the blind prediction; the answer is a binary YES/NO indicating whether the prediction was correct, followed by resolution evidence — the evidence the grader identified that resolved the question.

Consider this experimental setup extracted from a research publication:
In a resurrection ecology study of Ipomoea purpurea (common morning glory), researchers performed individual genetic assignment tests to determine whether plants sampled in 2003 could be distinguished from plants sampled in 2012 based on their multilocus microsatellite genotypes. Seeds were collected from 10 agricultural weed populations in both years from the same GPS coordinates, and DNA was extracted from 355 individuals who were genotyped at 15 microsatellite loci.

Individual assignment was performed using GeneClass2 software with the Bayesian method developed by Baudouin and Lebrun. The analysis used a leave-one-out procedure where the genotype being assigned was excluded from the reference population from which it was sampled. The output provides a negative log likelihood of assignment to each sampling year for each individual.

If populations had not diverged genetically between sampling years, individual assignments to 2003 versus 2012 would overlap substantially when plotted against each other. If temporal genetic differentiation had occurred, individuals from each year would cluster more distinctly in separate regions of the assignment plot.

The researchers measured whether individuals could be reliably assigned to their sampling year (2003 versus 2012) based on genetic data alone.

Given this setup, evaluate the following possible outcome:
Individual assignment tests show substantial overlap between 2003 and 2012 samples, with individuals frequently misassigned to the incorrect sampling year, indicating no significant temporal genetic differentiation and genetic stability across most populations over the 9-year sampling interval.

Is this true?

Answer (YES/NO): NO